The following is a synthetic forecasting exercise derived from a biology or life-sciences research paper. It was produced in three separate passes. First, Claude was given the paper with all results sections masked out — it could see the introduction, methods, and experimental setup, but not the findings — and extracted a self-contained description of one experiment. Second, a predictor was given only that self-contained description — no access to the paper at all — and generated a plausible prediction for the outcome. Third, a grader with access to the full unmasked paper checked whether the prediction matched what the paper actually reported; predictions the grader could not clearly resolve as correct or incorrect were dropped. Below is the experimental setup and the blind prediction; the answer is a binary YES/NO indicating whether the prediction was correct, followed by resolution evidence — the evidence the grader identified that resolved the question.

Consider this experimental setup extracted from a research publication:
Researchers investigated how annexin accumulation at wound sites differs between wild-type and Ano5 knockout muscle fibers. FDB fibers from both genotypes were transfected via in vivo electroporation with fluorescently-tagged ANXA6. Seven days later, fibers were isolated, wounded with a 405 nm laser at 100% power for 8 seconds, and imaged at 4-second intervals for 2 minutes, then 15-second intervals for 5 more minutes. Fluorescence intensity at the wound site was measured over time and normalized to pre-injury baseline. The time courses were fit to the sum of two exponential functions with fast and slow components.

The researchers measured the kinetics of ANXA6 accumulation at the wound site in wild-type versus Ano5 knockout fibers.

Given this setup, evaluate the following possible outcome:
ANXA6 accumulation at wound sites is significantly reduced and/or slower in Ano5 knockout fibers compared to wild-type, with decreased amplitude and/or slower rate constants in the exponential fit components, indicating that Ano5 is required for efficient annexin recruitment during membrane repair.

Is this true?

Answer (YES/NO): YES